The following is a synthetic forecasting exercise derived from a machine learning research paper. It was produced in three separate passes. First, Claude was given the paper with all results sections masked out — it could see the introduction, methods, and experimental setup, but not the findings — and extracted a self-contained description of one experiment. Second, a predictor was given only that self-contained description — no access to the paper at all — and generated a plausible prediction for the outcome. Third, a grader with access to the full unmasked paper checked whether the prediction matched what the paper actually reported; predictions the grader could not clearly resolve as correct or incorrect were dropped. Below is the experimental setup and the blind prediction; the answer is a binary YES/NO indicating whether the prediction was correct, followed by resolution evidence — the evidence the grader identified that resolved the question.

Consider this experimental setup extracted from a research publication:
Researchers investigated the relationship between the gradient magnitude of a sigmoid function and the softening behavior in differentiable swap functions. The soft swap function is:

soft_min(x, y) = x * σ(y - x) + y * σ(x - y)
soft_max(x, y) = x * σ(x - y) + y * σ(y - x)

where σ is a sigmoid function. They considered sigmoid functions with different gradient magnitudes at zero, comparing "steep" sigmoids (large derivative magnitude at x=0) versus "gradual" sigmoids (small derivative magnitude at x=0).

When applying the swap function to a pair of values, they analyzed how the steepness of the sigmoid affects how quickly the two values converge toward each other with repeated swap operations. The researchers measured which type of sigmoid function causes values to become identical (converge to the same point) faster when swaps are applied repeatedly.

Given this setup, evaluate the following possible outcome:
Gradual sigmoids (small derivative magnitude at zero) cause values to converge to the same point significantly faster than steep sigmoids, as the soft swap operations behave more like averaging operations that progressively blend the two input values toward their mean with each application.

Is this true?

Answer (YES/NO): NO